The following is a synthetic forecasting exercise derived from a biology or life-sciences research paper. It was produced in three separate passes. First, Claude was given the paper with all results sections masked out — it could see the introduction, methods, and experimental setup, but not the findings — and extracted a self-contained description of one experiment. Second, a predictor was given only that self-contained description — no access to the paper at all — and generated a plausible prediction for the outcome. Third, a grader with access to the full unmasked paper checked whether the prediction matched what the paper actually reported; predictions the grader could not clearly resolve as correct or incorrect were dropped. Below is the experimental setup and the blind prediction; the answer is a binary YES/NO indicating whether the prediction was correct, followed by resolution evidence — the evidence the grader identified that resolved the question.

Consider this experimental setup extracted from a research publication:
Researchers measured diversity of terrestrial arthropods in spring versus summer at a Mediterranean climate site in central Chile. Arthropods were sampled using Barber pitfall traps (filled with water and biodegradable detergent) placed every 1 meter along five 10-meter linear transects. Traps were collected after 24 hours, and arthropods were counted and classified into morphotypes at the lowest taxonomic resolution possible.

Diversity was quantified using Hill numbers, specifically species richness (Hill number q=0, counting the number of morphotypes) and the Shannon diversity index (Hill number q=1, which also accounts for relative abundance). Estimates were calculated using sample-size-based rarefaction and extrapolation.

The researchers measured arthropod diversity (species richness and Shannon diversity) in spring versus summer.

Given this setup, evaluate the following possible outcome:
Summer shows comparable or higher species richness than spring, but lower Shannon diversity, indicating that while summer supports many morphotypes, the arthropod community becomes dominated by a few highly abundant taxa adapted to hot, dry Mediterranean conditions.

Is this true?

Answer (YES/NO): NO